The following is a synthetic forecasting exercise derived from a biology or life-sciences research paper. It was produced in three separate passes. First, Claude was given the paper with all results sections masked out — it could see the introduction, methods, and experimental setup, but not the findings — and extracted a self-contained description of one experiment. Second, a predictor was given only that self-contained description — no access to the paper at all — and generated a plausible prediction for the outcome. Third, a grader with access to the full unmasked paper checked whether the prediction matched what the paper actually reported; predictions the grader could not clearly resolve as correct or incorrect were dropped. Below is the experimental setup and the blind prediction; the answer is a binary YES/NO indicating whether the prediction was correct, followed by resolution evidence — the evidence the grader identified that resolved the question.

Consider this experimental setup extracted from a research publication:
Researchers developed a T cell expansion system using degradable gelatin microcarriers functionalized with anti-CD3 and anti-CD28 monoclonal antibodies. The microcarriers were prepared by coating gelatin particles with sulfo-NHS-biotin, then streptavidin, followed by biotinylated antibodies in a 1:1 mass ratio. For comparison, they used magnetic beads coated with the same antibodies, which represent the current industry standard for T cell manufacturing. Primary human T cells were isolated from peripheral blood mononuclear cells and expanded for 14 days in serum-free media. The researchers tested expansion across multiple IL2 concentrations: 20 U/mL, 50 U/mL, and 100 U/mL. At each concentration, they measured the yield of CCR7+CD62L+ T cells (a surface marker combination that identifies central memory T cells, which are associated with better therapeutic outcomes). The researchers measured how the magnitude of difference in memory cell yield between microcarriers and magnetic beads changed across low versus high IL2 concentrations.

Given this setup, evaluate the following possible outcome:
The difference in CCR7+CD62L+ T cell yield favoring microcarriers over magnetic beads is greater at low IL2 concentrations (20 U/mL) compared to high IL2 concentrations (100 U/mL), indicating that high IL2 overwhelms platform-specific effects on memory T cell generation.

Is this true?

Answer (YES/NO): YES